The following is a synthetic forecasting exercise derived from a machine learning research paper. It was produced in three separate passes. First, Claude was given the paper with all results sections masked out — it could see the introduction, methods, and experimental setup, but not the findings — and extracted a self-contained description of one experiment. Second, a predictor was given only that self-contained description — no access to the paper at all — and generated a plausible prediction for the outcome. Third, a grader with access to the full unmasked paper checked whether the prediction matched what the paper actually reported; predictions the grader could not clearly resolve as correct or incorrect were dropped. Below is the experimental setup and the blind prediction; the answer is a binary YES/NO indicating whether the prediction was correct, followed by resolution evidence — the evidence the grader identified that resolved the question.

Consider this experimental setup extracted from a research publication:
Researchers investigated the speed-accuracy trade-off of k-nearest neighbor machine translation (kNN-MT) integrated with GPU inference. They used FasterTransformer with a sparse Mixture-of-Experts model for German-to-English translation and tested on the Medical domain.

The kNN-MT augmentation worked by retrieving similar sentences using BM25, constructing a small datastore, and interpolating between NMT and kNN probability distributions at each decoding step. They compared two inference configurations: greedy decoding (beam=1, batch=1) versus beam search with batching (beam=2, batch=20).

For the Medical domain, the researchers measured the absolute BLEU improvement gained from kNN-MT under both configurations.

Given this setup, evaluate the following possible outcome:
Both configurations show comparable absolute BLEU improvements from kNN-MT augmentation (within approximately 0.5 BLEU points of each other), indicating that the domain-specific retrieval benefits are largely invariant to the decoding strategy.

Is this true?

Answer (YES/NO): YES